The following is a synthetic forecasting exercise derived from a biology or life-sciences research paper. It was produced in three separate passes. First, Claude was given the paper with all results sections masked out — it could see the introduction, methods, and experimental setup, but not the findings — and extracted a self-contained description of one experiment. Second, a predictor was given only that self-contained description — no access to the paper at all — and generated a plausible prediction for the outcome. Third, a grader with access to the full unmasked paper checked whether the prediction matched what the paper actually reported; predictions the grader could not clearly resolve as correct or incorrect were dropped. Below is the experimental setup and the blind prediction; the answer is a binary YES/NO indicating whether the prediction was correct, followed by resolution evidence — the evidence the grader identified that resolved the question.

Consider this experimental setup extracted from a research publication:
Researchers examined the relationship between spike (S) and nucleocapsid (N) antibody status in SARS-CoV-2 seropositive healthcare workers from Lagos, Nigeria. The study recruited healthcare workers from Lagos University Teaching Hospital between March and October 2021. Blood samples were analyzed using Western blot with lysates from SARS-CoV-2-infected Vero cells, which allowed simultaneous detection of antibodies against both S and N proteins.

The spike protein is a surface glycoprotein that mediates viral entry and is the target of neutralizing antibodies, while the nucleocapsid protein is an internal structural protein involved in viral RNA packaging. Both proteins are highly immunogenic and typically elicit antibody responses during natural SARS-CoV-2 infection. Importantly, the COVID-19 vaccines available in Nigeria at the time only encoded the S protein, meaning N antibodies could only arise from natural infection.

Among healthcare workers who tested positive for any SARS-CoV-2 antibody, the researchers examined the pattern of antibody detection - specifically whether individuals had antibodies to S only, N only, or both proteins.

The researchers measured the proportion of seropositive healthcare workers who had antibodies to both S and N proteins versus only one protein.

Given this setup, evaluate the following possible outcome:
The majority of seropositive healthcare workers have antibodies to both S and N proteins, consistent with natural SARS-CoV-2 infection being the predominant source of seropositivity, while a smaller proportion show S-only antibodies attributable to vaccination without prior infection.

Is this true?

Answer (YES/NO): YES